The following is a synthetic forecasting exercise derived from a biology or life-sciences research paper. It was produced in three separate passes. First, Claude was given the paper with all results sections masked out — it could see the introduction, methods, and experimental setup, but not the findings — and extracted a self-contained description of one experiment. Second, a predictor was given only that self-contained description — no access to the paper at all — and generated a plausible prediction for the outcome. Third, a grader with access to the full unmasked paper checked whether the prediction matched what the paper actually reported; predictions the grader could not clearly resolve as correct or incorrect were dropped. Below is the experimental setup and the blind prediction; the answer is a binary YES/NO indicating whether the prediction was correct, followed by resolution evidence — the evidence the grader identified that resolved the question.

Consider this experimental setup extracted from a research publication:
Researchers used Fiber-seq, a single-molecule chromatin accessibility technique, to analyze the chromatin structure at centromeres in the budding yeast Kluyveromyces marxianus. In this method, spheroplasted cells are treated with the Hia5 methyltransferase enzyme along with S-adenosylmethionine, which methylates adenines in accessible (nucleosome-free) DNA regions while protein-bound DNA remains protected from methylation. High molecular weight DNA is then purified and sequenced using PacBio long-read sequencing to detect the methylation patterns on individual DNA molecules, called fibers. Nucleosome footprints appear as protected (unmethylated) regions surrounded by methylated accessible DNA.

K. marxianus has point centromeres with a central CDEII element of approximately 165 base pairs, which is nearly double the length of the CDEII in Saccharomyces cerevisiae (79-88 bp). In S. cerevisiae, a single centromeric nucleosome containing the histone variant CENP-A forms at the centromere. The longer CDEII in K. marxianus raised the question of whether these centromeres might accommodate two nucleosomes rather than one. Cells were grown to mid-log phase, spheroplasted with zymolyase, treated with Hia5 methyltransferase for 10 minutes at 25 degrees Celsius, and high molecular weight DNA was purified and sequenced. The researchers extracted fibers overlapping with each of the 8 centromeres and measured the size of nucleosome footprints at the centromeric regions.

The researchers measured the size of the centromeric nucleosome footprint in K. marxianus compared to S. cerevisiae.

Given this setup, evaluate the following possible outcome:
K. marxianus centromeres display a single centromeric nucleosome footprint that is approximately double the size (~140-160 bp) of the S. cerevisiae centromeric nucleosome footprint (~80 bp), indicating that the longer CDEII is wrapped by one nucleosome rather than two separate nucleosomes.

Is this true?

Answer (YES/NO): NO